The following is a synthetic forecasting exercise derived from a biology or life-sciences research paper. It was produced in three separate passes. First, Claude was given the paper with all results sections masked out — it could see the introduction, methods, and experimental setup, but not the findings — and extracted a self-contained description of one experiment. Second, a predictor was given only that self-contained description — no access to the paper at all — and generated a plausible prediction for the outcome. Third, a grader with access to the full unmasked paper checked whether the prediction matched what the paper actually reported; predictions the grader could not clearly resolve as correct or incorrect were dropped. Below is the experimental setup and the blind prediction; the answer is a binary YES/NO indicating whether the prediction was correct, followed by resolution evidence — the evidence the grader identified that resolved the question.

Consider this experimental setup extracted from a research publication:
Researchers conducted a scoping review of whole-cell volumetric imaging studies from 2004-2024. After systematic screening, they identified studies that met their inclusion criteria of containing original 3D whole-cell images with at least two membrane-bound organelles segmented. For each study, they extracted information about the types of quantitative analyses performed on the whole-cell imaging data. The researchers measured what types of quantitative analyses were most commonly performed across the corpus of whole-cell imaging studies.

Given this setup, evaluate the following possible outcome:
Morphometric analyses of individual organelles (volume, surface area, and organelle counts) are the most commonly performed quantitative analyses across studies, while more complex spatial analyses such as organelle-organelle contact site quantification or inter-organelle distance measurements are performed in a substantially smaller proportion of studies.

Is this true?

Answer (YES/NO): YES